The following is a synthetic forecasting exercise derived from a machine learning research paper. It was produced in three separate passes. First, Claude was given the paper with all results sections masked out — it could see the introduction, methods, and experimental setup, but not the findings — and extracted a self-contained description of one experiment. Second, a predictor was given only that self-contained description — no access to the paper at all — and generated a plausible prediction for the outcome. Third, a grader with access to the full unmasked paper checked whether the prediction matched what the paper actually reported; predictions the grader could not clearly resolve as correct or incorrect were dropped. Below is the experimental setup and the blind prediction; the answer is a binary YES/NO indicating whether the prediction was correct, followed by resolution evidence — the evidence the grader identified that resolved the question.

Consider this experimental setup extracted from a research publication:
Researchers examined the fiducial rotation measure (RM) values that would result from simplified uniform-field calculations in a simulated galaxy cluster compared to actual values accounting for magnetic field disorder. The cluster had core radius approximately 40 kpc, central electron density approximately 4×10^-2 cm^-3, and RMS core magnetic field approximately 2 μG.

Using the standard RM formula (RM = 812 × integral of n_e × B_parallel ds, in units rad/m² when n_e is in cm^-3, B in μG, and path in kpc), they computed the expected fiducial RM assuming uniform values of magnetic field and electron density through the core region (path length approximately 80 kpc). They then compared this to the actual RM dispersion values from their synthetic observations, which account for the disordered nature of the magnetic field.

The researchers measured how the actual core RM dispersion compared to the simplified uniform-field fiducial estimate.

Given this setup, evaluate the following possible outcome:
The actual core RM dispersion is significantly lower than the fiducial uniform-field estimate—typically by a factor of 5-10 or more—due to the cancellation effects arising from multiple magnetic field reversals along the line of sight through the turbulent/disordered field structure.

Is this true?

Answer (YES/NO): YES